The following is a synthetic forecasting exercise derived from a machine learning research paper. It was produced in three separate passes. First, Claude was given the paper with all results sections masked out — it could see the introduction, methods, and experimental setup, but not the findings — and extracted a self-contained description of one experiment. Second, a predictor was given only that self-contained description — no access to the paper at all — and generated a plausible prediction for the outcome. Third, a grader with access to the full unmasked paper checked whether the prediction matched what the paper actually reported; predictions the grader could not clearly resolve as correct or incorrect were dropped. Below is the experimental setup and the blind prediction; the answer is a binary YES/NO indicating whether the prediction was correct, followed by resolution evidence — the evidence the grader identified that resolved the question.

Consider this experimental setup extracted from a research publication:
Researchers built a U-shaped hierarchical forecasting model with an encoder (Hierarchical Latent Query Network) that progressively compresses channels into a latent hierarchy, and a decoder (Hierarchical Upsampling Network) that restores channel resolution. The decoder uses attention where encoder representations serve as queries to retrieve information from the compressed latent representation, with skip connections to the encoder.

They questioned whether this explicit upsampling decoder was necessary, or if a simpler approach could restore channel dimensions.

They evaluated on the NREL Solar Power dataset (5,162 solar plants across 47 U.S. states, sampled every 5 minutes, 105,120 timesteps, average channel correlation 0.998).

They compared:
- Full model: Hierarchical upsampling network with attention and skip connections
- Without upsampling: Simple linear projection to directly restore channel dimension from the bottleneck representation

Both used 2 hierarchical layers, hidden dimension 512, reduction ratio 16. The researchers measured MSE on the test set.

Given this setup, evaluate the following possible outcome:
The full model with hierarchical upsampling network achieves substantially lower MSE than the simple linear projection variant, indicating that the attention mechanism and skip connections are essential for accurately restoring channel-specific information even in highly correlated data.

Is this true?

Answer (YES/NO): NO